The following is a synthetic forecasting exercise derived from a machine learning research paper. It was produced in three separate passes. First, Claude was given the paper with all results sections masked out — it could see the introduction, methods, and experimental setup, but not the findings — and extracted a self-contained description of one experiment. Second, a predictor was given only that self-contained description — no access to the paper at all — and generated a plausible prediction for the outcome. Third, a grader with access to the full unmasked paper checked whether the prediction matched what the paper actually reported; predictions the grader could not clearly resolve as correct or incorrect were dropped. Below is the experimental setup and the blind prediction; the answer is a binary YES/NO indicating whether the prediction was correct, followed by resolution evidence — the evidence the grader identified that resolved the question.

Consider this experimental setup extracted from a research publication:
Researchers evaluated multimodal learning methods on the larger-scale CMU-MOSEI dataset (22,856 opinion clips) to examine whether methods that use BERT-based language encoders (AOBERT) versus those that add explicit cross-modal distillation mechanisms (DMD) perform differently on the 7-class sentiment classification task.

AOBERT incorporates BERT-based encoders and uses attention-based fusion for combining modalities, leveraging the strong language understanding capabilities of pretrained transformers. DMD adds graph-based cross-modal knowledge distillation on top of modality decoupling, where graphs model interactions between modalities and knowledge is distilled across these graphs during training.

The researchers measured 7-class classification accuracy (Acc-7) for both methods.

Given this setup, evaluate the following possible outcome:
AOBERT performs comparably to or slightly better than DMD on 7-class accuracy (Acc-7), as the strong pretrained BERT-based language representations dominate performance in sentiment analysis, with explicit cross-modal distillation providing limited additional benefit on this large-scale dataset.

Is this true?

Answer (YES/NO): NO